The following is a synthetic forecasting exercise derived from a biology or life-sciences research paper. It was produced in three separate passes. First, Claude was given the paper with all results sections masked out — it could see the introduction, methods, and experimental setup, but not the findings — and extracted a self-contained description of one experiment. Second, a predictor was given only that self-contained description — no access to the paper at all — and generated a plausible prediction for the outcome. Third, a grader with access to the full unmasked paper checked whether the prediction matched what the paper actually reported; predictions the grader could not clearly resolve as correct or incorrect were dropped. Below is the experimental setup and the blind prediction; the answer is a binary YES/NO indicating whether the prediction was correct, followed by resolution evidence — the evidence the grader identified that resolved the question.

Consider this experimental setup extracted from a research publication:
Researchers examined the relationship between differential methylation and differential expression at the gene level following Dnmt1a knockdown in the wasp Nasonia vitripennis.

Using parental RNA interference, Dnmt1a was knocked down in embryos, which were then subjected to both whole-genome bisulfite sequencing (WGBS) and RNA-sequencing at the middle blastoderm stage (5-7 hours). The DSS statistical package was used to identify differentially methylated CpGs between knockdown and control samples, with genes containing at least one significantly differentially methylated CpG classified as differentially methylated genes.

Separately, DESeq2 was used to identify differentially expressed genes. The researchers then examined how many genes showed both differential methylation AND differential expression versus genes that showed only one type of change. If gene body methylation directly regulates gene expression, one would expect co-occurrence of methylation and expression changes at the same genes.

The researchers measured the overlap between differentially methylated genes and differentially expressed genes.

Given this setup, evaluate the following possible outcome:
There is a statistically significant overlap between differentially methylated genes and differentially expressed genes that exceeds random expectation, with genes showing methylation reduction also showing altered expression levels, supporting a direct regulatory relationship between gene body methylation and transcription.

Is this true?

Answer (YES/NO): YES